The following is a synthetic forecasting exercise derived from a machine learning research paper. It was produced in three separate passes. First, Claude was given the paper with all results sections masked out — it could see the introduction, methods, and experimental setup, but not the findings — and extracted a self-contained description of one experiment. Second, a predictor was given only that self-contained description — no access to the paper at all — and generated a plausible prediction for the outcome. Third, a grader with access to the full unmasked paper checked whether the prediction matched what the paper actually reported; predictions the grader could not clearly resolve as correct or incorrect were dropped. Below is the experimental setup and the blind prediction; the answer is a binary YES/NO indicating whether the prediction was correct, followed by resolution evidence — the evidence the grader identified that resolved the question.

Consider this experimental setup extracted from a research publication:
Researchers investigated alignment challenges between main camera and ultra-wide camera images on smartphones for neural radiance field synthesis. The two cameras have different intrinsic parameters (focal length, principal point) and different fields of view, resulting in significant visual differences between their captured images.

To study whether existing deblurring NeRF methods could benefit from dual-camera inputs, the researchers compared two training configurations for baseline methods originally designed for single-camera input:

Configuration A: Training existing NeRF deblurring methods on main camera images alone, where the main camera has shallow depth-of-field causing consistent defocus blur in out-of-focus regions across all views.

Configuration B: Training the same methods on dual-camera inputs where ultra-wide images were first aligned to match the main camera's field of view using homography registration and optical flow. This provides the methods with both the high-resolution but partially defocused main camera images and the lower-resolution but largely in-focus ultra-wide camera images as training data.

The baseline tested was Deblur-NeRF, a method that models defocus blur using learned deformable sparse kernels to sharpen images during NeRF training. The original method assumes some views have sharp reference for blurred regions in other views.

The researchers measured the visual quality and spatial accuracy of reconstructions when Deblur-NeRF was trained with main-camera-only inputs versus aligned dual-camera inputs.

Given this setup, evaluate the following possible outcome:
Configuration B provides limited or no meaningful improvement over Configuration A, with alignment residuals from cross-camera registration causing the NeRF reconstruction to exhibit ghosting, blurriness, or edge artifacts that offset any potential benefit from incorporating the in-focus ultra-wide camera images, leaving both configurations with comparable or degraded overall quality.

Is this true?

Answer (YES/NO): YES